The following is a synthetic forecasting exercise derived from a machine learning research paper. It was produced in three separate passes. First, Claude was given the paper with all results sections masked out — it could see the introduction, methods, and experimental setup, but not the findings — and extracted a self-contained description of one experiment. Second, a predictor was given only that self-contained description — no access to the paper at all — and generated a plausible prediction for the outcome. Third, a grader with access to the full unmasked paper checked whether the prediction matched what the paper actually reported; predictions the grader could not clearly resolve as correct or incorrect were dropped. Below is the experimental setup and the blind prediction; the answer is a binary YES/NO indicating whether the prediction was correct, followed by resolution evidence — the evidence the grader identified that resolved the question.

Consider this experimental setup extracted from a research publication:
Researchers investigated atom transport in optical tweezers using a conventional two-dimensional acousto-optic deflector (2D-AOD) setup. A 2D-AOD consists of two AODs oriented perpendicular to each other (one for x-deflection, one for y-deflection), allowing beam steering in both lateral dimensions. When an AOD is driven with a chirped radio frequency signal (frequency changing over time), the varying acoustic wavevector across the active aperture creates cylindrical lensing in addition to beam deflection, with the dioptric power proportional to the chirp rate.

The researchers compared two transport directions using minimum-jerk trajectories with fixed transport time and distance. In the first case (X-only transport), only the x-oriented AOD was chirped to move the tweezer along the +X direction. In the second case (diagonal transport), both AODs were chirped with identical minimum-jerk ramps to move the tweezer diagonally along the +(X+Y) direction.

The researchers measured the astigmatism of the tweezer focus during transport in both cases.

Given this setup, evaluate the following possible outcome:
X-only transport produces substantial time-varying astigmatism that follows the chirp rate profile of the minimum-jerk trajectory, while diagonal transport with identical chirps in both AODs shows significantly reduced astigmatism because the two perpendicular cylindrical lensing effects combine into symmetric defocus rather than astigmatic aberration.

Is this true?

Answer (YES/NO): YES